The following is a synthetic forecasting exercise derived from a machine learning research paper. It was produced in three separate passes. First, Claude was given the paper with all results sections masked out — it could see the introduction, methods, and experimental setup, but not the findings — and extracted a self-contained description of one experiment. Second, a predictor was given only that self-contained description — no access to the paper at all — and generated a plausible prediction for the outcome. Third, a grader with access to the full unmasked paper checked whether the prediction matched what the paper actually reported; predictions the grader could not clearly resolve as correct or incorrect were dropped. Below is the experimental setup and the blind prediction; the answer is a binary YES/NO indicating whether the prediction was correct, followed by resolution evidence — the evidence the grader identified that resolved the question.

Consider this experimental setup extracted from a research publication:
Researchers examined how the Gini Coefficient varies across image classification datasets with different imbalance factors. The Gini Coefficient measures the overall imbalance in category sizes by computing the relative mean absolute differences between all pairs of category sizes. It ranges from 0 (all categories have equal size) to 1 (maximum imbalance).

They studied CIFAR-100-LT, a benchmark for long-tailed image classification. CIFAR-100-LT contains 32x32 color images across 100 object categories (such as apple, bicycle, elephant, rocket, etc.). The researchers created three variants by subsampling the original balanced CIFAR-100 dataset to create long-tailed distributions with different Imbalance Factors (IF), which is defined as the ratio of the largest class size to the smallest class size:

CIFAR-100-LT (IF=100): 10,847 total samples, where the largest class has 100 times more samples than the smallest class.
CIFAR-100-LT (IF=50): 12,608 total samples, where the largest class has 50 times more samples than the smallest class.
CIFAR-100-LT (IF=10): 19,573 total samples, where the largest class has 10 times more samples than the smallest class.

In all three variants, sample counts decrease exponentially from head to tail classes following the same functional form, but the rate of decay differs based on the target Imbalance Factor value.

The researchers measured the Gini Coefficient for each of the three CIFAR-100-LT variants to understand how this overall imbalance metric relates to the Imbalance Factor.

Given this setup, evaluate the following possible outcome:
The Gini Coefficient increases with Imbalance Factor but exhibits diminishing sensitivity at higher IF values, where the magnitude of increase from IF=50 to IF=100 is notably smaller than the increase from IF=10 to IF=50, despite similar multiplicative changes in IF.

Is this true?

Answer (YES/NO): NO